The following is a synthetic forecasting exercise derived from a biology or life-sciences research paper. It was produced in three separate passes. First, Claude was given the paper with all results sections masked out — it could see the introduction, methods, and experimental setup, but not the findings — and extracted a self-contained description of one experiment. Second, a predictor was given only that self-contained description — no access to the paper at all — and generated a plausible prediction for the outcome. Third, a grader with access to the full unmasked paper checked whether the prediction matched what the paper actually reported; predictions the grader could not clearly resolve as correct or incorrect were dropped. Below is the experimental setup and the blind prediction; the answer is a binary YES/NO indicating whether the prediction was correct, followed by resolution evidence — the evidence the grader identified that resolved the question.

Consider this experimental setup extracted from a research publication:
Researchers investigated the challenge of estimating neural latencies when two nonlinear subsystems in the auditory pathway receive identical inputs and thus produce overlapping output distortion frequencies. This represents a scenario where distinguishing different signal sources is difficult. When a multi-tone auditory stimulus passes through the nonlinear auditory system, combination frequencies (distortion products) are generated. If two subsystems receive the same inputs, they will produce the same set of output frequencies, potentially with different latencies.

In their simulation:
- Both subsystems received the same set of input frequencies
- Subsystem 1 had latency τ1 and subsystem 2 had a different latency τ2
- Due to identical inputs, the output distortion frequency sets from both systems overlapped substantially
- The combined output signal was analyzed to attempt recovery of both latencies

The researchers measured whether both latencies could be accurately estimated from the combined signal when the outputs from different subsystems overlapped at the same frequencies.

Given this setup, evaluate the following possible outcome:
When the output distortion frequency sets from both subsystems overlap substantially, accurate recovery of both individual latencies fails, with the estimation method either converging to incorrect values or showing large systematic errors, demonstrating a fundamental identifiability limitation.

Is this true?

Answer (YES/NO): YES